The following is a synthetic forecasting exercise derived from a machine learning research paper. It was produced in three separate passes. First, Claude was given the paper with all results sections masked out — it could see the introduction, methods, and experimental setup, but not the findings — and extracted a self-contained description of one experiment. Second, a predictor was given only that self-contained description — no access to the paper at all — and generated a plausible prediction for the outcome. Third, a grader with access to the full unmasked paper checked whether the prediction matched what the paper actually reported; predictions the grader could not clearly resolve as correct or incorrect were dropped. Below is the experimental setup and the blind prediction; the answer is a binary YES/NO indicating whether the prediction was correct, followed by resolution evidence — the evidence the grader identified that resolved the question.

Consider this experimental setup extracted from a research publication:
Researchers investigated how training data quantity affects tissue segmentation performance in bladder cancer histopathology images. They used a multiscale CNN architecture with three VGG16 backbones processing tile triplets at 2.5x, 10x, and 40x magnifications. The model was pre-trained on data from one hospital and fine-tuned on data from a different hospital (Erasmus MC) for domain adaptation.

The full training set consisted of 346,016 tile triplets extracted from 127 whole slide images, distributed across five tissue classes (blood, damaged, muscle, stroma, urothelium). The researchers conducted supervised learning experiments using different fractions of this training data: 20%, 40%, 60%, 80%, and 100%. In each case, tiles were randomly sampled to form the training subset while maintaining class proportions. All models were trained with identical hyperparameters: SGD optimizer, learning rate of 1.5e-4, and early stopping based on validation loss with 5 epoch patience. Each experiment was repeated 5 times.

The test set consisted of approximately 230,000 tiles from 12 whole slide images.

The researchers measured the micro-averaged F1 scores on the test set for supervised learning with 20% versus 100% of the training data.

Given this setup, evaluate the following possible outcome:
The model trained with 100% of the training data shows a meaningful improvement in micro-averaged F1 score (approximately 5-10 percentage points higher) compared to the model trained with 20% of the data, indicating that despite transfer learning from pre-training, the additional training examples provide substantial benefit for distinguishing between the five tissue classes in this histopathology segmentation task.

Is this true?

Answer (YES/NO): NO